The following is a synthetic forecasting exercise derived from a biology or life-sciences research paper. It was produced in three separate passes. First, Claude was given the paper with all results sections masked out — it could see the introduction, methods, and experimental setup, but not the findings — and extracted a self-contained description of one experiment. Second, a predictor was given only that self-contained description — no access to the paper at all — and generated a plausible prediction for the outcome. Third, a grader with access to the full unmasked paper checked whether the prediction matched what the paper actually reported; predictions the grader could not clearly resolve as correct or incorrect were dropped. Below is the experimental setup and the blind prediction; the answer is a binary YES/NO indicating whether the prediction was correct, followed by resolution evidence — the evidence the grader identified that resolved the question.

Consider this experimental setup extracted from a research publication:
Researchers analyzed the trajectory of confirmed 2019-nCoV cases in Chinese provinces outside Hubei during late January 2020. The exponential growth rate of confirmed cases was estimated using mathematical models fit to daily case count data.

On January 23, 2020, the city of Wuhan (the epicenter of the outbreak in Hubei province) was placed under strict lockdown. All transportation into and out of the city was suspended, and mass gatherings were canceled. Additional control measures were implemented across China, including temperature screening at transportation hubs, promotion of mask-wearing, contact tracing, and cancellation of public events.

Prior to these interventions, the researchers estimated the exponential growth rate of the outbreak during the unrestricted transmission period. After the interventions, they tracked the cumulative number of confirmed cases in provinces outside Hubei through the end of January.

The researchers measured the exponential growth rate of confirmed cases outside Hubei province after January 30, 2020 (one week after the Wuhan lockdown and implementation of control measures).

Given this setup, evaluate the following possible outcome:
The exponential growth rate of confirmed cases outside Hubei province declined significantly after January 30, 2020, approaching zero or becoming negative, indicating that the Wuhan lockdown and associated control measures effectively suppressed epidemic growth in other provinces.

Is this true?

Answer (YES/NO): NO